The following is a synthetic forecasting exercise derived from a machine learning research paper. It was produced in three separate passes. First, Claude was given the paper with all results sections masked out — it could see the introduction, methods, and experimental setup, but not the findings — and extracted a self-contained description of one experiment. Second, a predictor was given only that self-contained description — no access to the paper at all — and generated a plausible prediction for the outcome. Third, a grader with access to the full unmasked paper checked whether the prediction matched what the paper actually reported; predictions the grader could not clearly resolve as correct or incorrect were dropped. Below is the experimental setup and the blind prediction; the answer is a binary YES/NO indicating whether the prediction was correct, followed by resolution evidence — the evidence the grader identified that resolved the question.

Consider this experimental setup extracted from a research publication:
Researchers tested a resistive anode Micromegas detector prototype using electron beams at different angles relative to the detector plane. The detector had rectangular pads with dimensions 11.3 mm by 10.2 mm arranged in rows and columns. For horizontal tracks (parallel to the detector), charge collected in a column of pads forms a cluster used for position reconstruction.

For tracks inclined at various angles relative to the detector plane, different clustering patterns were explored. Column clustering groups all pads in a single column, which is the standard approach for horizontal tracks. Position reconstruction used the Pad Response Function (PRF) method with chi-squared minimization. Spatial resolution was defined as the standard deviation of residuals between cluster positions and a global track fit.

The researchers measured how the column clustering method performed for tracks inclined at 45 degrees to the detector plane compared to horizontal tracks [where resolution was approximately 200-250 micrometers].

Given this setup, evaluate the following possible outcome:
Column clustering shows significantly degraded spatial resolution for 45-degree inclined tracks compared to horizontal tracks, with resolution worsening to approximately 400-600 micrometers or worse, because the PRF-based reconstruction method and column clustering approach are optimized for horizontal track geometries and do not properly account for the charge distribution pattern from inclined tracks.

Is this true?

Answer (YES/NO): YES